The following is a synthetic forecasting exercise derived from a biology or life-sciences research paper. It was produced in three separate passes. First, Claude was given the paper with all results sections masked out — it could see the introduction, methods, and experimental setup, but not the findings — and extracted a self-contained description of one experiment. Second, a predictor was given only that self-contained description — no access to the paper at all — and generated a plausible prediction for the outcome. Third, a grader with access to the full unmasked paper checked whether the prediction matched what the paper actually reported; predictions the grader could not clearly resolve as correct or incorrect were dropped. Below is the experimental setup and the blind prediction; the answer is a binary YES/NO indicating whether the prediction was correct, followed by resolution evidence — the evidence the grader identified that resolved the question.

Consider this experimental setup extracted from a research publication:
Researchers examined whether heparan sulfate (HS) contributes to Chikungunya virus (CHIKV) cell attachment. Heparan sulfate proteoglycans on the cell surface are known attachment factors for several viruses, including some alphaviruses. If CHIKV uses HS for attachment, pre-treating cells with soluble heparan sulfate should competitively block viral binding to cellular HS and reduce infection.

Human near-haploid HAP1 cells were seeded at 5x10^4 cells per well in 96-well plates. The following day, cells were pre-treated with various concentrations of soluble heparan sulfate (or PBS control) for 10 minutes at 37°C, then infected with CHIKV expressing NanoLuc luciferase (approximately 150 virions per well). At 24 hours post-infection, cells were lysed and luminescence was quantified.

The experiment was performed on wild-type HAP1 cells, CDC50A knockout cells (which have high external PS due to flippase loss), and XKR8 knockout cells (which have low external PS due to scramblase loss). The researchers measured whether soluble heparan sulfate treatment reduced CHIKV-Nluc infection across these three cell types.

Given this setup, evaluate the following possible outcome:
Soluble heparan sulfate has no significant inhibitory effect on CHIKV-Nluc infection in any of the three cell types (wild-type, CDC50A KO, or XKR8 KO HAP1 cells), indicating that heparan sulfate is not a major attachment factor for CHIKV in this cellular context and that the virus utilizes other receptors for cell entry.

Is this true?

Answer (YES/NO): NO